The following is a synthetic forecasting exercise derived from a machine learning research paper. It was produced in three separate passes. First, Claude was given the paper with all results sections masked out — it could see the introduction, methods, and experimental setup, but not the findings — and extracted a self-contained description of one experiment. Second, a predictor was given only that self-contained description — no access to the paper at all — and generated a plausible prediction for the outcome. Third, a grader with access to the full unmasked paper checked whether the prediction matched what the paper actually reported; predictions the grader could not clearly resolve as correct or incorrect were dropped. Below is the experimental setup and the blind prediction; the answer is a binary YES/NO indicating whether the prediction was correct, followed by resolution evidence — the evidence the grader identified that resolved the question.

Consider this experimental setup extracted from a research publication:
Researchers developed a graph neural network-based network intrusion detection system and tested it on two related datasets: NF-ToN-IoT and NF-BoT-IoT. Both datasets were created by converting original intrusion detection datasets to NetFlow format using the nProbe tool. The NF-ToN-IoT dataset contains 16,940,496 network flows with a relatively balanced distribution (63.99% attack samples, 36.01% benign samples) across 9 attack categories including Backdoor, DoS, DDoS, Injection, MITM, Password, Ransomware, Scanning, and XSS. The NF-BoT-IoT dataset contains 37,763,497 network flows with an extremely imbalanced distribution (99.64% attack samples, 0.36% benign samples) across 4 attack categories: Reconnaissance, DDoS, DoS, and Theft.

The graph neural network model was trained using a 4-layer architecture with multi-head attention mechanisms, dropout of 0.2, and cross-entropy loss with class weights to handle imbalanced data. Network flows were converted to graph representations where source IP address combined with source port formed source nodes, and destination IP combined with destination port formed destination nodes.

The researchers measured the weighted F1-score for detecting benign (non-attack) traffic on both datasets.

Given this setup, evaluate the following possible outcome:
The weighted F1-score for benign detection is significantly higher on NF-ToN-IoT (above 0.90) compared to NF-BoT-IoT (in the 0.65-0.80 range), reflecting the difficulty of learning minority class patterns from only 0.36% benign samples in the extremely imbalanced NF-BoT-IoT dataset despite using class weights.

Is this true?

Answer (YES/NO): NO